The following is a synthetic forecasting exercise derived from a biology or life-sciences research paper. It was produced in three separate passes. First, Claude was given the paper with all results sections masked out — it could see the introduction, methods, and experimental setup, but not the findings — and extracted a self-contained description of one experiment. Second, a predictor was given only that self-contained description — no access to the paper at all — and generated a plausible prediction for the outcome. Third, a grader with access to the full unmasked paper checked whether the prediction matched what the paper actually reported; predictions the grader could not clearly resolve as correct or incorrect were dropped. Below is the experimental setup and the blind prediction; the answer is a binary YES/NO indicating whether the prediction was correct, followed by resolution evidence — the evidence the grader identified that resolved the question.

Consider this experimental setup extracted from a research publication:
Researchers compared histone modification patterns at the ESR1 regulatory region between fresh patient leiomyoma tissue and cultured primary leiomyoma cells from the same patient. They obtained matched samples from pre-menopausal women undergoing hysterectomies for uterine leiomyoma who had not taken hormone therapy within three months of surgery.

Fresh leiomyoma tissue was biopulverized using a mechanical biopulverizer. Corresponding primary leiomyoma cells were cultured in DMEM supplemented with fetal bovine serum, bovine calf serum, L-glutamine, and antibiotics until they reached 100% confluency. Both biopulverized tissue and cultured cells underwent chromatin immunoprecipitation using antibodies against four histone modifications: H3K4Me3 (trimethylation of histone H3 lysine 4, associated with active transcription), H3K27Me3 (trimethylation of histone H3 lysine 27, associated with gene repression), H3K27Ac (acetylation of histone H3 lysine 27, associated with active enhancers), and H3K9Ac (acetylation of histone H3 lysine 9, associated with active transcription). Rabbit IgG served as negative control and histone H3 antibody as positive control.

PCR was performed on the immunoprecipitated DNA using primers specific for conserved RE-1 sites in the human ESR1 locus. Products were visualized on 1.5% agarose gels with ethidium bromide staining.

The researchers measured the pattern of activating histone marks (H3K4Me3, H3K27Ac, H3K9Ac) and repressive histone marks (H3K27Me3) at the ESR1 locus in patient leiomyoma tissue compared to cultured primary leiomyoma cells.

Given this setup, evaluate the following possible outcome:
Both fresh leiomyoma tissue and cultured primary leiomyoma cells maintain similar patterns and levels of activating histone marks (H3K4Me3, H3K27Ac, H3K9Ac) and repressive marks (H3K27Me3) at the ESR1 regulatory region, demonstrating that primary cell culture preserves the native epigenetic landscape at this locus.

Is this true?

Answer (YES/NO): NO